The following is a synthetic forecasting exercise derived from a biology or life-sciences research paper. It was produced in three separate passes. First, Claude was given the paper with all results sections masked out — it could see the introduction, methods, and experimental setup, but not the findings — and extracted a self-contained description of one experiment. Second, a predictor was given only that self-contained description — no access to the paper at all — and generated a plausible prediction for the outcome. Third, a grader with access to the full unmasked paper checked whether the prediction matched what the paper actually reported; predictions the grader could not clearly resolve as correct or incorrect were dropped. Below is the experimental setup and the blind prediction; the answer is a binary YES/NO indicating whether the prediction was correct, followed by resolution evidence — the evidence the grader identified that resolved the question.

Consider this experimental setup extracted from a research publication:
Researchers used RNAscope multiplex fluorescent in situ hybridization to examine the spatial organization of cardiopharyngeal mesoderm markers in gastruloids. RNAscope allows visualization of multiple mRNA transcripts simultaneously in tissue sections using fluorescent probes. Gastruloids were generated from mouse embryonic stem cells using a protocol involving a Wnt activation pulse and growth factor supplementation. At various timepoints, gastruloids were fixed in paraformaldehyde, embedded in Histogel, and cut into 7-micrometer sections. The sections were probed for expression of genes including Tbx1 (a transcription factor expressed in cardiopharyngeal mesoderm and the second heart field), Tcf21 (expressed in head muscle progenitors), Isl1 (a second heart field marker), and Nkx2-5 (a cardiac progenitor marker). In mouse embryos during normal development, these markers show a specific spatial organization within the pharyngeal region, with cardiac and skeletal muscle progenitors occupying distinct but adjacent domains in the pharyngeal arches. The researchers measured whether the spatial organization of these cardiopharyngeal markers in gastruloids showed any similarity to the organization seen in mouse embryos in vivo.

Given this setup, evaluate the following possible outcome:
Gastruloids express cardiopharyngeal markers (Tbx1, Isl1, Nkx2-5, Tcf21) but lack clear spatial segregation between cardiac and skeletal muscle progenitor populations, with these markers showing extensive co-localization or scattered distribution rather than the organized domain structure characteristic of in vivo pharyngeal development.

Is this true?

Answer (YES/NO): NO